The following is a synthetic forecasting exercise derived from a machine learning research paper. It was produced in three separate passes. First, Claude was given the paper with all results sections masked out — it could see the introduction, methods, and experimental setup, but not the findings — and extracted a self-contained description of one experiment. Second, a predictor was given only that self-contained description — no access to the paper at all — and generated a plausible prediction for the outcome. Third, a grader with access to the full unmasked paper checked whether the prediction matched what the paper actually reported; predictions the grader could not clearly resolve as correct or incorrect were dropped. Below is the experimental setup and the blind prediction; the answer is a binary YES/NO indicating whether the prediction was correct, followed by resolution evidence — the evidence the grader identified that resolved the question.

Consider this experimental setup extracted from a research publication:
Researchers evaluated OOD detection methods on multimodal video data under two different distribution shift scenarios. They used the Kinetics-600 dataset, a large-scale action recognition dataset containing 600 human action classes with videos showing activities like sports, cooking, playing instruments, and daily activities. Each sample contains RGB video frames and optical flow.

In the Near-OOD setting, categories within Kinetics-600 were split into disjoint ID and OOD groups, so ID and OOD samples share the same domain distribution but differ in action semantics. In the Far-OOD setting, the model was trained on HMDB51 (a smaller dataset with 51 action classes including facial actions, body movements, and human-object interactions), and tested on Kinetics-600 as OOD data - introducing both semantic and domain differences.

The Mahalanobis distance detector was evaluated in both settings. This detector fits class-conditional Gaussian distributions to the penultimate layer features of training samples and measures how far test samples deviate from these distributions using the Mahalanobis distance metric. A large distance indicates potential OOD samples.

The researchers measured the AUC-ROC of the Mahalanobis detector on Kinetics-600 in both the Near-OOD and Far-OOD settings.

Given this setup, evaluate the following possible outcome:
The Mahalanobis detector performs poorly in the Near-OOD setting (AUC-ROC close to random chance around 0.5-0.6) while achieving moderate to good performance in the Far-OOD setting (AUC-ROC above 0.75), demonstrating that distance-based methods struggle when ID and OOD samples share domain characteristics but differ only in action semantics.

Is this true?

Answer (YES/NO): NO